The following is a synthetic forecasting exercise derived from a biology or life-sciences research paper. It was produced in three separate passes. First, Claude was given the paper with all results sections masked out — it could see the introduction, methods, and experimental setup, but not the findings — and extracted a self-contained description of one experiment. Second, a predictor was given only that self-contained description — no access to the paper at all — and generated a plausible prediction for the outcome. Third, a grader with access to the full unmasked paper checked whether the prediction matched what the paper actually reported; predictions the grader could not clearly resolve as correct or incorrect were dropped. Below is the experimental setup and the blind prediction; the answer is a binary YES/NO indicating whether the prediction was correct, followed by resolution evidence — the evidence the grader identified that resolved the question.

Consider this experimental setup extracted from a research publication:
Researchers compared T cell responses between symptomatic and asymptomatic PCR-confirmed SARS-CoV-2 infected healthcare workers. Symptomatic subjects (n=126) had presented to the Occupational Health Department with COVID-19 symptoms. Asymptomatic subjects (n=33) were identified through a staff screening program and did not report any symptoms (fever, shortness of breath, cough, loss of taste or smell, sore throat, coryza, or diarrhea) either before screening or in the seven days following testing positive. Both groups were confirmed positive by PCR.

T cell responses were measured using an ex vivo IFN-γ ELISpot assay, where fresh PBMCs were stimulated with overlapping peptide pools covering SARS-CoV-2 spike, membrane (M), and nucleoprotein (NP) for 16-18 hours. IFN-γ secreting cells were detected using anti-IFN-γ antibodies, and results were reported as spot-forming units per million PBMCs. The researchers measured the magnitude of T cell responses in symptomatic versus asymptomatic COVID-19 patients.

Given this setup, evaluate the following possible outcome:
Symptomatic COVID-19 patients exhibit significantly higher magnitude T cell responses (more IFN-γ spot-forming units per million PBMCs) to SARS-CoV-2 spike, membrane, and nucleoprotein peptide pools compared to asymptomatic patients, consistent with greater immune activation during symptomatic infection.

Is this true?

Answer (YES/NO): YES